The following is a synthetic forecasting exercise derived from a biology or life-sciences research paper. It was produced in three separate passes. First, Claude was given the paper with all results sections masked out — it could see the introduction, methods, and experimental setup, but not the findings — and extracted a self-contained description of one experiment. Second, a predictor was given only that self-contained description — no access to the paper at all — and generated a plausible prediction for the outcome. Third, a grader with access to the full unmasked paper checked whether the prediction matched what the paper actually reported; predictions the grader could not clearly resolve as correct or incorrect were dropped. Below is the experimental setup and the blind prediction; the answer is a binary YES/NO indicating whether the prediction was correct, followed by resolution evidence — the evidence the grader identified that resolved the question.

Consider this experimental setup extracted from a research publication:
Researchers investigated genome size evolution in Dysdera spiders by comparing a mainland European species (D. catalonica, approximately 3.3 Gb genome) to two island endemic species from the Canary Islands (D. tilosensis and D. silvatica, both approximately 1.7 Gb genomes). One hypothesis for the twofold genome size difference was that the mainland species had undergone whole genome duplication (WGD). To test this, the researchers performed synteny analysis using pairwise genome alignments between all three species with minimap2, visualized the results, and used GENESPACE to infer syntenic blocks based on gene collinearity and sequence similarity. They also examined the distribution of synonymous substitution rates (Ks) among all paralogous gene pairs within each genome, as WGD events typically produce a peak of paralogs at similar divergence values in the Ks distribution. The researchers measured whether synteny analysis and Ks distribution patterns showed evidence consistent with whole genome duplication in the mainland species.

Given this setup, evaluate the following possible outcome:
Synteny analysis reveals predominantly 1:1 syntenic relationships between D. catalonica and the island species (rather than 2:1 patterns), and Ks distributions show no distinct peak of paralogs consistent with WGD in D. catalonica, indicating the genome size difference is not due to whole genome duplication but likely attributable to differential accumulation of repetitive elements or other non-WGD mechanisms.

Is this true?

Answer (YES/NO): YES